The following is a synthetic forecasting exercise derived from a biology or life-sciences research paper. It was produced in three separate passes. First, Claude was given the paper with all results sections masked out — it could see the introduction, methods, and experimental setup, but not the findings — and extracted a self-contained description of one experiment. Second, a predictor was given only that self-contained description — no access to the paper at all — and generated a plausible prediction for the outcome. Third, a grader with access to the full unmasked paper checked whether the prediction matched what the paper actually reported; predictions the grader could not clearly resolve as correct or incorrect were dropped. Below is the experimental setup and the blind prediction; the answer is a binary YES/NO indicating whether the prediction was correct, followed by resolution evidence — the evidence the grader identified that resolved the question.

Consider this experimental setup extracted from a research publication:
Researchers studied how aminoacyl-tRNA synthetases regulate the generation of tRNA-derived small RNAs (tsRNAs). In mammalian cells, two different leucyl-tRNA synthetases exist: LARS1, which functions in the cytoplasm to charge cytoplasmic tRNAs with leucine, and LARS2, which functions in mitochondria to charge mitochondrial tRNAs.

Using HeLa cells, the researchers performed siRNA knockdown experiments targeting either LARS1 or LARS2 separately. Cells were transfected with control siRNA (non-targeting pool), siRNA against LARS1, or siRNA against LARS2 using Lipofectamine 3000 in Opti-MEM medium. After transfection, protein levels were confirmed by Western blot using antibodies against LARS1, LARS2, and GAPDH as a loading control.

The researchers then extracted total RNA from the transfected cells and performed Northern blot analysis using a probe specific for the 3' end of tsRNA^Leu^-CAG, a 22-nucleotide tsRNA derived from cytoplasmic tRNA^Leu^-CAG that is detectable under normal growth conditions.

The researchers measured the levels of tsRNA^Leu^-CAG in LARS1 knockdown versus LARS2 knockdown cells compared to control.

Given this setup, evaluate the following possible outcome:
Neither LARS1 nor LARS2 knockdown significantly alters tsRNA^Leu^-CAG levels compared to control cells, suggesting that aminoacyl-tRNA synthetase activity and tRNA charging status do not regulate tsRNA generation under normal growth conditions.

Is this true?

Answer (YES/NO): NO